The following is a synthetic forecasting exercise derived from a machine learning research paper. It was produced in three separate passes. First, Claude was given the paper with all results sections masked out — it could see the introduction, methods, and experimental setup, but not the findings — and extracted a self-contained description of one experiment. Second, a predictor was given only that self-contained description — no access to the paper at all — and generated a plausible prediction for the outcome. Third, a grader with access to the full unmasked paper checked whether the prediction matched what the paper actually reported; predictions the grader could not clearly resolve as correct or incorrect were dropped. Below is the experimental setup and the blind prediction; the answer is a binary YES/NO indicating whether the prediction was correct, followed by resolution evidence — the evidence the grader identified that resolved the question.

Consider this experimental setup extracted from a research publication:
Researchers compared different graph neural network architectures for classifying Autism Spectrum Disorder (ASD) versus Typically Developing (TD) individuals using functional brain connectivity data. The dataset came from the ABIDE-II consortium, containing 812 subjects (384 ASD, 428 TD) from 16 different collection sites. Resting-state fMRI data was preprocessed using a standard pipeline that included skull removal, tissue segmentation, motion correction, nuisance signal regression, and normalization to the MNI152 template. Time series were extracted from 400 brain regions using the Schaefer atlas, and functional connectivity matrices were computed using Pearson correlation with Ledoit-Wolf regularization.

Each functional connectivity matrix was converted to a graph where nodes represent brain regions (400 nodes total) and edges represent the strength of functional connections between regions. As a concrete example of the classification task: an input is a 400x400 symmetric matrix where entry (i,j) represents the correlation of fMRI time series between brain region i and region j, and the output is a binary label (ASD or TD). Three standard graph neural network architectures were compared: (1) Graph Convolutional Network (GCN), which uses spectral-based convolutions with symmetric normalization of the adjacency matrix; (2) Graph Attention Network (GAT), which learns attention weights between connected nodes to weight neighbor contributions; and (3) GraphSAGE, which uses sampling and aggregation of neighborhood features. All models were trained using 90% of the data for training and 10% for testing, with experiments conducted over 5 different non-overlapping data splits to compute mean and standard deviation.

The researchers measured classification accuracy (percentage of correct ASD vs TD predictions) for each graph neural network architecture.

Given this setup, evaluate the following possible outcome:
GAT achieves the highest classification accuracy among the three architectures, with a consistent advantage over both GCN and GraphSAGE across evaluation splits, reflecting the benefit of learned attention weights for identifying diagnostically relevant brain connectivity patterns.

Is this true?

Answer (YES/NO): NO